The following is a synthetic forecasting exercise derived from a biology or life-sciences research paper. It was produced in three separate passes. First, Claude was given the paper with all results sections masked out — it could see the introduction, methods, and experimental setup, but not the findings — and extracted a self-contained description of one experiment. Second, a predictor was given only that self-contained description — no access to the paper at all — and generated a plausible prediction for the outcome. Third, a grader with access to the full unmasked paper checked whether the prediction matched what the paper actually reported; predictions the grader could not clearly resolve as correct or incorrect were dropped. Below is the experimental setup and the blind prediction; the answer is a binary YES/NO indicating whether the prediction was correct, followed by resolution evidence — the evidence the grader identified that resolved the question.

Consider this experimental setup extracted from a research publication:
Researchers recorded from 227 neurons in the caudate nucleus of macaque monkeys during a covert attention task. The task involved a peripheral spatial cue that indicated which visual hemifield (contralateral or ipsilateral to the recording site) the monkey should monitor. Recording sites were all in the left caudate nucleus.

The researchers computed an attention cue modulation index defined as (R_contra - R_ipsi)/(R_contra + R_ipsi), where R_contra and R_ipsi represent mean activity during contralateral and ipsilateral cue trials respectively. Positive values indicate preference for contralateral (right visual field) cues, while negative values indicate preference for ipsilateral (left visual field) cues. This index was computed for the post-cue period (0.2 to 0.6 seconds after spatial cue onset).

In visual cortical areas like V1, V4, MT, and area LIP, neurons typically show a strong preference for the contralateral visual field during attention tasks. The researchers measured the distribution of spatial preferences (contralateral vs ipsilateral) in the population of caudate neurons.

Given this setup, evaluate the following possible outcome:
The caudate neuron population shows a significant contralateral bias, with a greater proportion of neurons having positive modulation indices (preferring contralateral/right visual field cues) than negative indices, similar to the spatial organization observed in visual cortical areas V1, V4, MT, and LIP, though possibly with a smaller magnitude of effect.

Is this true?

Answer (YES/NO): NO